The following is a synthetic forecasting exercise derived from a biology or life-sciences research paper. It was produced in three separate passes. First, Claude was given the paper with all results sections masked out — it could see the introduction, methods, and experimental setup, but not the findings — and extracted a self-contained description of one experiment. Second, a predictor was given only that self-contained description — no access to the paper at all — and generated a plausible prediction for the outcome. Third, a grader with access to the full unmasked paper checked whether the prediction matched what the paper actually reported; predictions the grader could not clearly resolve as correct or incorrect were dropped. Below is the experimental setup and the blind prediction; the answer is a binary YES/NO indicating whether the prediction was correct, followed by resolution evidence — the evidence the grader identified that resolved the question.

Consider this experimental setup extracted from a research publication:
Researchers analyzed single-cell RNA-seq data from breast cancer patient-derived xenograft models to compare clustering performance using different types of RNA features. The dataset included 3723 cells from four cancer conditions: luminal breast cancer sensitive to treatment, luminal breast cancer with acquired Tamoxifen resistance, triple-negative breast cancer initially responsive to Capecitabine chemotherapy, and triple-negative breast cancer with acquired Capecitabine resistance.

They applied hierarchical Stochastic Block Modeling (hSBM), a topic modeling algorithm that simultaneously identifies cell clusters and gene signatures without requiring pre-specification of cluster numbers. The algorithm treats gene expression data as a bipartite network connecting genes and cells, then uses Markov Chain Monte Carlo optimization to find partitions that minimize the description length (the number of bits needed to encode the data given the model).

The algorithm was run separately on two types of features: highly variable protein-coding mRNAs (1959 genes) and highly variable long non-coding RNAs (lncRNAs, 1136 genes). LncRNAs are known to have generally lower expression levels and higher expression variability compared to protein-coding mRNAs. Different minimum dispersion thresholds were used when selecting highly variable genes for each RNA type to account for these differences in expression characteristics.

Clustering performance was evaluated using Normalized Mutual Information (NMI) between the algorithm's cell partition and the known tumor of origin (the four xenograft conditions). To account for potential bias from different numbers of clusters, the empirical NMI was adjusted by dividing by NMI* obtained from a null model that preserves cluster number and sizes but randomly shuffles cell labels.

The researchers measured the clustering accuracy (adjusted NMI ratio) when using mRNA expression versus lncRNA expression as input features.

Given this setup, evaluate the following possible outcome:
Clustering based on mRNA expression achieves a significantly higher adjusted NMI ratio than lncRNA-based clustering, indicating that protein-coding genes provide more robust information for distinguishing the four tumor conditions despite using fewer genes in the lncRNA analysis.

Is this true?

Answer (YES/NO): NO